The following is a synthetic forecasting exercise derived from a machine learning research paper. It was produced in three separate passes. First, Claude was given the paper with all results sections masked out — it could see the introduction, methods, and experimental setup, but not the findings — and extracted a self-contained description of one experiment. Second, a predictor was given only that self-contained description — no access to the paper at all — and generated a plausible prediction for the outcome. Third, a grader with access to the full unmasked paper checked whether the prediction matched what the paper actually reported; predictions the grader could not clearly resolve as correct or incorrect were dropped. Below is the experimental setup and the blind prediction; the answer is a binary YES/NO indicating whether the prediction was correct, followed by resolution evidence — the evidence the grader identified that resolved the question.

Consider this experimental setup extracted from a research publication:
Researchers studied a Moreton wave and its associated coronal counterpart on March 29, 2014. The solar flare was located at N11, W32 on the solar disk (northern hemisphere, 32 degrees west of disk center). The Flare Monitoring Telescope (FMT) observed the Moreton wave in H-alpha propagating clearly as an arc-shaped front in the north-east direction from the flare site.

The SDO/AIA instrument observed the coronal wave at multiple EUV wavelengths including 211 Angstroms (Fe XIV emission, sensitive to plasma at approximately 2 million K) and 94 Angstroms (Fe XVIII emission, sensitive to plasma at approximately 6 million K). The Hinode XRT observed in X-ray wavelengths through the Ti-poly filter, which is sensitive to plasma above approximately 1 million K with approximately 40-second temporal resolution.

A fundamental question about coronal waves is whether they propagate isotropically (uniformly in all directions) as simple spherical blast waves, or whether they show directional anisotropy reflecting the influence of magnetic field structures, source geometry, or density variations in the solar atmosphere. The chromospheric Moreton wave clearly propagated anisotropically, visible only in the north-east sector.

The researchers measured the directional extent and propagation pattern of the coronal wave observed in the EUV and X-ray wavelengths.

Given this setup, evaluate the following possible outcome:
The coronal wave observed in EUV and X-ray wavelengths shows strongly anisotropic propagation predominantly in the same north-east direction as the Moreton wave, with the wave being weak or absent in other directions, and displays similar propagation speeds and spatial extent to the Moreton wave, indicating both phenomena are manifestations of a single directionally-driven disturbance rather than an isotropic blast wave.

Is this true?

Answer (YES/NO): NO